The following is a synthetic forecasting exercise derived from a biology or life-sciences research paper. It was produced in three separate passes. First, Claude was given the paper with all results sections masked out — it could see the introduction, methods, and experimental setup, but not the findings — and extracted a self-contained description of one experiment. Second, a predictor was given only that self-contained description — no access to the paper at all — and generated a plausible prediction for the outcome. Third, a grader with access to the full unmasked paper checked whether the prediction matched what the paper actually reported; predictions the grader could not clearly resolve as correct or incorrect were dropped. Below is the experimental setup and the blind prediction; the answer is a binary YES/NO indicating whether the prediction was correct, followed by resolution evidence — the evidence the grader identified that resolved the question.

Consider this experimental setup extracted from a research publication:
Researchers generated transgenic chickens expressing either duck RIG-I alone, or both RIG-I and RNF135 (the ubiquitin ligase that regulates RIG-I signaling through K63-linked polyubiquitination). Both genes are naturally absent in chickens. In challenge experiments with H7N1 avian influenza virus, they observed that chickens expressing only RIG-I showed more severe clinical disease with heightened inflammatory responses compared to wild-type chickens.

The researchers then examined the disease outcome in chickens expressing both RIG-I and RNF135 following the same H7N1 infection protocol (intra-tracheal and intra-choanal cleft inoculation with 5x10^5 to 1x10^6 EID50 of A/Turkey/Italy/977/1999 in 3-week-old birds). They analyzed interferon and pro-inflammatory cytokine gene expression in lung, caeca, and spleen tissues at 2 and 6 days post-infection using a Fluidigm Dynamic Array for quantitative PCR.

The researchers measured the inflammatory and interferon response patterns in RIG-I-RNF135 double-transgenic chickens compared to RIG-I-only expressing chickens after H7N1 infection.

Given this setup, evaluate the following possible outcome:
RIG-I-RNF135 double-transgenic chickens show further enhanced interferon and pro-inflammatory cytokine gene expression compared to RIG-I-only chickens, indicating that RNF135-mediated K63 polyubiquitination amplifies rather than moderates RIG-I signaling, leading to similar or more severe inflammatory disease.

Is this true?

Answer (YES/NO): NO